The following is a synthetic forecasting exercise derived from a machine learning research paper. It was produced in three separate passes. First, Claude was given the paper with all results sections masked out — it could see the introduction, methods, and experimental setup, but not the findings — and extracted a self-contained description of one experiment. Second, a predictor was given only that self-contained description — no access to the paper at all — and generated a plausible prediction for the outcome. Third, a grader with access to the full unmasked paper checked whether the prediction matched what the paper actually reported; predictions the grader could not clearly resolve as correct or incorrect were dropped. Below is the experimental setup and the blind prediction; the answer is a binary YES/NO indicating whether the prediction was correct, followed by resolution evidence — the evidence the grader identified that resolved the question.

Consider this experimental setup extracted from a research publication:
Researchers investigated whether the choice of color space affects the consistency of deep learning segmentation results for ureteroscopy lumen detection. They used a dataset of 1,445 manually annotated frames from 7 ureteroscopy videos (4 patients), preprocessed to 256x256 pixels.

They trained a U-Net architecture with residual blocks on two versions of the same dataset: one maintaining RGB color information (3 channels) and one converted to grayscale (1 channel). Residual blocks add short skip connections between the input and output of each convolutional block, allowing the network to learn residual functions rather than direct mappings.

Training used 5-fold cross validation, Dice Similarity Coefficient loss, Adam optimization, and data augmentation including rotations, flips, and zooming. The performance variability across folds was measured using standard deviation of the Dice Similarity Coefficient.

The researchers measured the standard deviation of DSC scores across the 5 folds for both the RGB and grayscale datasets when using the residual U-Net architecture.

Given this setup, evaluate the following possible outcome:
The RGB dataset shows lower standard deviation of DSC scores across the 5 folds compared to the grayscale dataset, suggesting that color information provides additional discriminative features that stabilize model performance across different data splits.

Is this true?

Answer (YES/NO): NO